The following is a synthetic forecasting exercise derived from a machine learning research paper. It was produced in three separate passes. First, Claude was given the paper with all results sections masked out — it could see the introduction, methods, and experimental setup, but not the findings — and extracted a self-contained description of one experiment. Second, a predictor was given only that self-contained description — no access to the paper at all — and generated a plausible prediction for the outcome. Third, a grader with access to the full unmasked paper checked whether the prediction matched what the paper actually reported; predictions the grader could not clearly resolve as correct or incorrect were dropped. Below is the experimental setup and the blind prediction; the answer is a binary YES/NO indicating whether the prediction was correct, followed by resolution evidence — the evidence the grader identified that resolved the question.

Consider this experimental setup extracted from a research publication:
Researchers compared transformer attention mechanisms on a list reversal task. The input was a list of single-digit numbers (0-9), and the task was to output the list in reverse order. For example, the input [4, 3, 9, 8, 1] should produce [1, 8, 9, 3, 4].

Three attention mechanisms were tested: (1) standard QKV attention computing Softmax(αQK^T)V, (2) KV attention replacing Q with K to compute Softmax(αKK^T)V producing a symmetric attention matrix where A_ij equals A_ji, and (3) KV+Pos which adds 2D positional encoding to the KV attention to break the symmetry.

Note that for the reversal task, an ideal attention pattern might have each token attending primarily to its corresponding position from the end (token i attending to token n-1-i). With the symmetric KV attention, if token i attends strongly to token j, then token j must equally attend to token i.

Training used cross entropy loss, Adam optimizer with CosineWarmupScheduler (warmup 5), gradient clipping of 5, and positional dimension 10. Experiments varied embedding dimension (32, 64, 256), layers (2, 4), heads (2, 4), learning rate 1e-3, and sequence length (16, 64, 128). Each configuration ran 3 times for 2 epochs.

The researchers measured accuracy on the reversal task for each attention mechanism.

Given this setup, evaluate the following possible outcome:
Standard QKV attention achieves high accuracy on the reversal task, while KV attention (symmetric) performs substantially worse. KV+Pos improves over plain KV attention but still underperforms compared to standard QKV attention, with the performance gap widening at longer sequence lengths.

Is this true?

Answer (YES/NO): NO